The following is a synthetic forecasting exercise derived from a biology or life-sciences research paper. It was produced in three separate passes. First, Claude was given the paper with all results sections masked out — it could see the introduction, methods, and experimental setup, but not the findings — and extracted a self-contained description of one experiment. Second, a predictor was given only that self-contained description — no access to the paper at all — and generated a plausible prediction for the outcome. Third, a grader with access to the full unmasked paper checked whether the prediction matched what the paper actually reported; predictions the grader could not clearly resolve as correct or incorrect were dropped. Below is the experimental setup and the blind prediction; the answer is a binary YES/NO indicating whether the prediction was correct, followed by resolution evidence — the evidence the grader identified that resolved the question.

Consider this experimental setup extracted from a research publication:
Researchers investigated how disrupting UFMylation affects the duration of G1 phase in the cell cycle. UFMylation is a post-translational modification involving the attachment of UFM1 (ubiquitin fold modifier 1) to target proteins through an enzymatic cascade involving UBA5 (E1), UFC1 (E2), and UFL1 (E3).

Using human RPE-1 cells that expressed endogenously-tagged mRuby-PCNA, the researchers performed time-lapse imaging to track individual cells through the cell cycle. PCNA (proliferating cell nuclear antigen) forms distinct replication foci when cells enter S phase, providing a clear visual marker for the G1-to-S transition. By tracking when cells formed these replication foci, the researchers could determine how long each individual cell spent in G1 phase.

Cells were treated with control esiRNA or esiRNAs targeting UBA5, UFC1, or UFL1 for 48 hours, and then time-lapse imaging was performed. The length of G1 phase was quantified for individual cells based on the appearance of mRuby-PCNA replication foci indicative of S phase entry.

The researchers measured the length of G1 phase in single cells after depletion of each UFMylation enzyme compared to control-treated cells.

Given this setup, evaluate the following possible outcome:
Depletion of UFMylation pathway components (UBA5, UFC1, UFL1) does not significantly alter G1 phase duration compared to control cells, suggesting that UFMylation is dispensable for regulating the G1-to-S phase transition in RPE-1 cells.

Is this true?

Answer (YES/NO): NO